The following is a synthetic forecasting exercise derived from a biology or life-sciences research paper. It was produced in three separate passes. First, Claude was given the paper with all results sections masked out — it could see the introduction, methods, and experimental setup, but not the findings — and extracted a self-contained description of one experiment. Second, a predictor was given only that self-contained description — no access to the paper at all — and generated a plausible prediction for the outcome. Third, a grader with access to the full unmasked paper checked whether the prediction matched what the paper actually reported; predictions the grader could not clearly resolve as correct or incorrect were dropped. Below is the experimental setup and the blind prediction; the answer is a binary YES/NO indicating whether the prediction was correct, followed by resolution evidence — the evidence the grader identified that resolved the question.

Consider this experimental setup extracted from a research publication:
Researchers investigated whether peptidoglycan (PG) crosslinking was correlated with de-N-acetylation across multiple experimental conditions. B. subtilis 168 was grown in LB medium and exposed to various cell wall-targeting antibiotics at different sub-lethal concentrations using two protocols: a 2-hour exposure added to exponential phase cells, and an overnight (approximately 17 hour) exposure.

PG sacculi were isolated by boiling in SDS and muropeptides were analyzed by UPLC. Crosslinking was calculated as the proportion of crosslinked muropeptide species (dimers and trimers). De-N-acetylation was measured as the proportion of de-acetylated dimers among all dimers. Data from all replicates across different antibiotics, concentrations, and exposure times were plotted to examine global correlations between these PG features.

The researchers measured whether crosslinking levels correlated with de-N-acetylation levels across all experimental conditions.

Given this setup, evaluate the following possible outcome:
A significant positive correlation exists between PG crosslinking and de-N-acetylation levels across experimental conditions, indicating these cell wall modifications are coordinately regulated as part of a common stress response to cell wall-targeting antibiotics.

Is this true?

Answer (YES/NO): NO